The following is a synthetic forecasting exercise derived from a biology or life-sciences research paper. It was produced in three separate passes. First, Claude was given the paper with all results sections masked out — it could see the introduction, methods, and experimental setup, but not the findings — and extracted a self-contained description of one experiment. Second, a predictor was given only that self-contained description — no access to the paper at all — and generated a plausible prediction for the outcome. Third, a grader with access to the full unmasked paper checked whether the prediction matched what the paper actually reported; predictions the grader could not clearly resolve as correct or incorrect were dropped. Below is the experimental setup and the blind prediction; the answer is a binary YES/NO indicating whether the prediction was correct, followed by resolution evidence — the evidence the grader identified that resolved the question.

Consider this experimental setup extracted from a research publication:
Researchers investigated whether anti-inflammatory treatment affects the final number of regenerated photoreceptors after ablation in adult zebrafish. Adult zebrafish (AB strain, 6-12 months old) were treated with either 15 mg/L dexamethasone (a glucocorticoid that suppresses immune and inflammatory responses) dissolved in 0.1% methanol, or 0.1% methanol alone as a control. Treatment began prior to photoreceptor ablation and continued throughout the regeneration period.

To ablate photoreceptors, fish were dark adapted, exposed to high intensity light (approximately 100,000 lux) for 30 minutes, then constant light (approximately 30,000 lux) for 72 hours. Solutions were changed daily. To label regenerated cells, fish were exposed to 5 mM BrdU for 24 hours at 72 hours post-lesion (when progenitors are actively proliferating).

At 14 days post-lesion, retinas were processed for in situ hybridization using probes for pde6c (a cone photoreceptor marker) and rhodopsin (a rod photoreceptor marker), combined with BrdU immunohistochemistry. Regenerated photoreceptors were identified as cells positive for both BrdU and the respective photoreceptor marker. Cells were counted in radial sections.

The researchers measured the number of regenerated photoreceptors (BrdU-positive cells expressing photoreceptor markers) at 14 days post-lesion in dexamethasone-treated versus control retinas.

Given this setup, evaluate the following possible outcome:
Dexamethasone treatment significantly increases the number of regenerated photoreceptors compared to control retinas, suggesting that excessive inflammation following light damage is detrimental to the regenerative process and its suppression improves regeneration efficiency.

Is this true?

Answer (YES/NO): NO